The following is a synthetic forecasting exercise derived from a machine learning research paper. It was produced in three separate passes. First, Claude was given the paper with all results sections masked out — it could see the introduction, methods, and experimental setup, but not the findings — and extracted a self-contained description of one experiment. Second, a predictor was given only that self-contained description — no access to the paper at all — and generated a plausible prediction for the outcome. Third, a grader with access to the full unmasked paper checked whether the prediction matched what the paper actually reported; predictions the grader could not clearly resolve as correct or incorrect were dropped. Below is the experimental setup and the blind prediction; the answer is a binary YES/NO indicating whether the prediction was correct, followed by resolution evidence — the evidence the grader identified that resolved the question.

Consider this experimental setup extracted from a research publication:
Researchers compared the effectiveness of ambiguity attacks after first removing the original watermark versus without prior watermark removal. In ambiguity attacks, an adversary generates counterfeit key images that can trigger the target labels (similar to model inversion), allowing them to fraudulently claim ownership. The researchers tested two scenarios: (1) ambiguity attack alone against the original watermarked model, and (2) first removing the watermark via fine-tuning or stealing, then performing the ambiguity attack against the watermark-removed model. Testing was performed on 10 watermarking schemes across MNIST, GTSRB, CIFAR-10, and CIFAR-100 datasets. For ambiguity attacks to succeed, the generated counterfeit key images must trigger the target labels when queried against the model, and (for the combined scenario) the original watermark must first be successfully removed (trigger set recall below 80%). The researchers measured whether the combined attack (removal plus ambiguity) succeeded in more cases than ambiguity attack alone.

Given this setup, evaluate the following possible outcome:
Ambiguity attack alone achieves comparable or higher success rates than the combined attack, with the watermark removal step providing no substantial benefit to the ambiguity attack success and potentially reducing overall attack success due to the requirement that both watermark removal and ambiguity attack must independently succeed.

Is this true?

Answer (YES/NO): NO